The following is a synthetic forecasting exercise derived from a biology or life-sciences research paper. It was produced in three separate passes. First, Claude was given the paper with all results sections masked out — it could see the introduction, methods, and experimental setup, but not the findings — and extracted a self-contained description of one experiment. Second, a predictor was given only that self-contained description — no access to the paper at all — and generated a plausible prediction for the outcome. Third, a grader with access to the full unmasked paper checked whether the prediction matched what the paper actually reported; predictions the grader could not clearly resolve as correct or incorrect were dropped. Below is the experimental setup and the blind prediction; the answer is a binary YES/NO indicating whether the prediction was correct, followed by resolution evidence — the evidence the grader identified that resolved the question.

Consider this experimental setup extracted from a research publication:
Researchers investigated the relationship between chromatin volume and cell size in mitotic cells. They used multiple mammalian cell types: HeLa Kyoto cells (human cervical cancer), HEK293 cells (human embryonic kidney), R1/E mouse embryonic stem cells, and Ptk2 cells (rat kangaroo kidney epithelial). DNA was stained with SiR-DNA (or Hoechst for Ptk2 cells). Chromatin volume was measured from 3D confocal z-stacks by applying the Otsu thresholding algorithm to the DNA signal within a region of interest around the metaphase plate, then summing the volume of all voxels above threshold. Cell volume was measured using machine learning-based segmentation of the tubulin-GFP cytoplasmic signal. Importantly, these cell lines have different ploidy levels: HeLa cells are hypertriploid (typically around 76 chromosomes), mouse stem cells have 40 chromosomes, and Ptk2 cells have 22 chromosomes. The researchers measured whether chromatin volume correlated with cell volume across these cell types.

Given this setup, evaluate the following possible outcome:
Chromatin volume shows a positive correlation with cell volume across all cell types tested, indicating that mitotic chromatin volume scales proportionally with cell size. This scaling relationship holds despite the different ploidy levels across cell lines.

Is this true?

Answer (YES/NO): YES